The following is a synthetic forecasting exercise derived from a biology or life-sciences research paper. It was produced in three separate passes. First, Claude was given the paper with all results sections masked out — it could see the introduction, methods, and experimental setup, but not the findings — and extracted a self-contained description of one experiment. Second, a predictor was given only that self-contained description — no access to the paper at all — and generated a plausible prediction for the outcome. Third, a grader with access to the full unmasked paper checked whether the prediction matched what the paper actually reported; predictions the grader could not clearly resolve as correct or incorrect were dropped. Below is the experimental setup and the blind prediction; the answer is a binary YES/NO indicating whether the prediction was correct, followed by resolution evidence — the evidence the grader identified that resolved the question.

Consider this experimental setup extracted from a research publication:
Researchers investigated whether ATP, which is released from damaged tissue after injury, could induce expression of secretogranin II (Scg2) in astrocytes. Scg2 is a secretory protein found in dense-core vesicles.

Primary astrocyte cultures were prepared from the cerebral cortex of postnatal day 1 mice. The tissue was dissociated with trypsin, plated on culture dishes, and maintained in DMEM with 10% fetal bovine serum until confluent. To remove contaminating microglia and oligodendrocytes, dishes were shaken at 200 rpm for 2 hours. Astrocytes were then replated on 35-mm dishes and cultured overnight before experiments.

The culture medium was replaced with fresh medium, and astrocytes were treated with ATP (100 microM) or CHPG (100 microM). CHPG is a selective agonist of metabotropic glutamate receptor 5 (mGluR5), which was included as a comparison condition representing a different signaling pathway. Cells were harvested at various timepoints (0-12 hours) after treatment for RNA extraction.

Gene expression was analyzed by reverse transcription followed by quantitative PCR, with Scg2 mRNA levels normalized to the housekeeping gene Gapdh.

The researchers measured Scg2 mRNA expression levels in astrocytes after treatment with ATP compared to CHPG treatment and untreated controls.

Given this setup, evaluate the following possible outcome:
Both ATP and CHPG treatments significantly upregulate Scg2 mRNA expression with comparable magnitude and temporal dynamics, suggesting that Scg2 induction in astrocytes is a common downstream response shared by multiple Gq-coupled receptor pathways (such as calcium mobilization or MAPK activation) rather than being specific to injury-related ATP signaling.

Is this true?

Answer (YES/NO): NO